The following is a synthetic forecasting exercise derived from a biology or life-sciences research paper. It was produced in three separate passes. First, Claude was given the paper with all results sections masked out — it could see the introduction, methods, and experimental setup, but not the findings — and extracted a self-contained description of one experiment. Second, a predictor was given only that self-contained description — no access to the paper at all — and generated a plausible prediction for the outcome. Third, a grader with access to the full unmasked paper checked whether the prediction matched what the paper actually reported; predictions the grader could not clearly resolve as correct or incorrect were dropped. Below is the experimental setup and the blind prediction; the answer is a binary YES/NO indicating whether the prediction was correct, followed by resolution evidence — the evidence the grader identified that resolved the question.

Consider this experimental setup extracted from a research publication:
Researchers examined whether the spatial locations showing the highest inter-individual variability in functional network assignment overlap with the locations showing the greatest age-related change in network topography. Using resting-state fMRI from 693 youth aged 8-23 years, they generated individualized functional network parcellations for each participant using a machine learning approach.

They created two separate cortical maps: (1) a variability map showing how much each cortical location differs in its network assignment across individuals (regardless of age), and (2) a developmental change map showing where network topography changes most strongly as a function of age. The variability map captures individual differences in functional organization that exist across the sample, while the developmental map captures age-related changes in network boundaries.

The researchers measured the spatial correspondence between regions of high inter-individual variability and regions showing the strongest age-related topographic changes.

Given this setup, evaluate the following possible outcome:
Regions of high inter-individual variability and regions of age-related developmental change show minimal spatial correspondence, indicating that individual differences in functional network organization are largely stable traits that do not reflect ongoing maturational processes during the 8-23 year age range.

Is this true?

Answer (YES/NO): NO